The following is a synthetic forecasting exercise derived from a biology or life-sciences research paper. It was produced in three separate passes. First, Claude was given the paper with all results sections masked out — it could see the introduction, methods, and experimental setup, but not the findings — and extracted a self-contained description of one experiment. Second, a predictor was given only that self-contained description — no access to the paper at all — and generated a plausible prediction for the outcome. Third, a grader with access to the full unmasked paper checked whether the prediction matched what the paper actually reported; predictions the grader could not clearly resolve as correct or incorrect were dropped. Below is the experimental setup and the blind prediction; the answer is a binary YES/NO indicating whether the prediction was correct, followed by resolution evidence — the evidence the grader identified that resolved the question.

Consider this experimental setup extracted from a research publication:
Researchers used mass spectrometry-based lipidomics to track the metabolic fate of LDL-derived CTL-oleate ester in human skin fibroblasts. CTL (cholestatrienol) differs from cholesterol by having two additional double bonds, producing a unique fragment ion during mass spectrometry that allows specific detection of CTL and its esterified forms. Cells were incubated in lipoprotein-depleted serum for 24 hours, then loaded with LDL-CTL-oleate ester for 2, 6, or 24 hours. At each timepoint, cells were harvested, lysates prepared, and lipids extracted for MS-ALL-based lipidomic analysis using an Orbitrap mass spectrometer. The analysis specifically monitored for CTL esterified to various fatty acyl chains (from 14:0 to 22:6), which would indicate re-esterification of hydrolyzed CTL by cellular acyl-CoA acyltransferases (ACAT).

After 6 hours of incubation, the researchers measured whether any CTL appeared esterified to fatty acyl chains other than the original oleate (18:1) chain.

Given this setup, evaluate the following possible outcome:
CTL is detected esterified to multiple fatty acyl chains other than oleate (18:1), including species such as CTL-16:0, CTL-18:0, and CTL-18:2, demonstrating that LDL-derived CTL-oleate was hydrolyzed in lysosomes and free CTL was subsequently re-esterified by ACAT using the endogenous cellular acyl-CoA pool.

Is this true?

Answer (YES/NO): NO